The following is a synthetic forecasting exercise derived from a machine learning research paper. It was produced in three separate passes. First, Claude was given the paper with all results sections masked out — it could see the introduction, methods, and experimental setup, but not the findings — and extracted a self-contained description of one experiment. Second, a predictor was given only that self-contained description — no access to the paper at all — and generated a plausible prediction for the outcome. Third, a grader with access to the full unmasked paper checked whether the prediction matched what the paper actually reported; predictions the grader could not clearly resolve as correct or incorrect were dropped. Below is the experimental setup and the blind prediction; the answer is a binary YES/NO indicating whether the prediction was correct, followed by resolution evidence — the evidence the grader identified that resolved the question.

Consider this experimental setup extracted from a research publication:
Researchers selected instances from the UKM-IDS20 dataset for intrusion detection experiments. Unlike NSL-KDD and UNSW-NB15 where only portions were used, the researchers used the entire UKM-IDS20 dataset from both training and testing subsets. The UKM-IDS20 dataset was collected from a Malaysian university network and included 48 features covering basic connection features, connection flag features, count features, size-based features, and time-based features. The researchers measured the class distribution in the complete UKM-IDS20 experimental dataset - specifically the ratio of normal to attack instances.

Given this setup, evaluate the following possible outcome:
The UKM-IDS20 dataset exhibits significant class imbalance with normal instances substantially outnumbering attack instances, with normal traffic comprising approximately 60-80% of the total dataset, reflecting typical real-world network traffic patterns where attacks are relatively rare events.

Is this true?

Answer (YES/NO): YES